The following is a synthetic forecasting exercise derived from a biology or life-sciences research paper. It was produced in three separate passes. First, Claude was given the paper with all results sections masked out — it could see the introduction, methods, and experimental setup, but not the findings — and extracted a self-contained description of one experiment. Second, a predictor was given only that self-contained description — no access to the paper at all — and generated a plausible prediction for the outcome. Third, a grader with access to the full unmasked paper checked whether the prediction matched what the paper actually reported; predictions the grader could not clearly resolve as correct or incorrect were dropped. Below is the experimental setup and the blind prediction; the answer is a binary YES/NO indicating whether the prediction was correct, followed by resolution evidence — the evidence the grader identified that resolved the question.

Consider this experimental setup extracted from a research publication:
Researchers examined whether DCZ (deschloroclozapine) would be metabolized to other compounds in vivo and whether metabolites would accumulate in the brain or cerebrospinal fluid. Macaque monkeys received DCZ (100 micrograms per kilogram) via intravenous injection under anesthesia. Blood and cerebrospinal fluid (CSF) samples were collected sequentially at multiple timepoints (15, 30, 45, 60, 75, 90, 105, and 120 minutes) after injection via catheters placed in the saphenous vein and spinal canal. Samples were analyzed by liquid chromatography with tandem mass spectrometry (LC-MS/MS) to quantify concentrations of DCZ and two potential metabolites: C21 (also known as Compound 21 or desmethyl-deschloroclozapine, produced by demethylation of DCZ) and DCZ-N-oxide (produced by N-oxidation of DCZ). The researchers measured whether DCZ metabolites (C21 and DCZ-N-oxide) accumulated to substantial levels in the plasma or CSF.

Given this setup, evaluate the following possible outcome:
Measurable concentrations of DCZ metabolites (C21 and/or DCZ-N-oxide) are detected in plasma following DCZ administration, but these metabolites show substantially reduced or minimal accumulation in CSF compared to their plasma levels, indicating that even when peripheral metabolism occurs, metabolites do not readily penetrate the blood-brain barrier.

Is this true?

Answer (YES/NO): NO